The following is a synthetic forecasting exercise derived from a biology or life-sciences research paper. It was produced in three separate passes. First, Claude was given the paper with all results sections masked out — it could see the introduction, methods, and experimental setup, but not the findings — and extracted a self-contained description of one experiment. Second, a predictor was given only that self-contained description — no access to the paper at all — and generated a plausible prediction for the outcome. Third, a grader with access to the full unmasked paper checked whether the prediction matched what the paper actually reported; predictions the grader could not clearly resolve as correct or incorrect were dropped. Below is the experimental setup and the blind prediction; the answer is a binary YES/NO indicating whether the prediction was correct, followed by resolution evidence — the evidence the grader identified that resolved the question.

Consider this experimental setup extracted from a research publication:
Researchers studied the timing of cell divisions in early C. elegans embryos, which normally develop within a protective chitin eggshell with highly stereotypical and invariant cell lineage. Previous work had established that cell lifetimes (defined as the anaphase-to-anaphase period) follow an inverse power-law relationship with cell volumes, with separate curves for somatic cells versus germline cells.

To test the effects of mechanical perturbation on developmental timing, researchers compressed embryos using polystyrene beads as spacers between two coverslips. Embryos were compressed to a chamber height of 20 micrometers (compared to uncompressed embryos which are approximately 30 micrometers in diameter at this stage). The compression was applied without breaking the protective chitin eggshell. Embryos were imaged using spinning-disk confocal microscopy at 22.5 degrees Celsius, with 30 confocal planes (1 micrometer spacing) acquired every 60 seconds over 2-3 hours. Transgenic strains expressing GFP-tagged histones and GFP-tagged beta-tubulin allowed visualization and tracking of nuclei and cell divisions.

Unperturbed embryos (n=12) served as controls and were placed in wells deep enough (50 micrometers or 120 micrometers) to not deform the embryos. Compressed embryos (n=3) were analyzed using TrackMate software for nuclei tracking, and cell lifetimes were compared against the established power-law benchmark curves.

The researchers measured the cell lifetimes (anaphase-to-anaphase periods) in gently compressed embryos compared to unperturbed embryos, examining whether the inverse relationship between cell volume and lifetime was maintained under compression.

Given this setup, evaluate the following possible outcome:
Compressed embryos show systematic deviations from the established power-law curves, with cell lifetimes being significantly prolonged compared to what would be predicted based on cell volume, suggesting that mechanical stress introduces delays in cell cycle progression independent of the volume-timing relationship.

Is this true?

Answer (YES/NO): NO